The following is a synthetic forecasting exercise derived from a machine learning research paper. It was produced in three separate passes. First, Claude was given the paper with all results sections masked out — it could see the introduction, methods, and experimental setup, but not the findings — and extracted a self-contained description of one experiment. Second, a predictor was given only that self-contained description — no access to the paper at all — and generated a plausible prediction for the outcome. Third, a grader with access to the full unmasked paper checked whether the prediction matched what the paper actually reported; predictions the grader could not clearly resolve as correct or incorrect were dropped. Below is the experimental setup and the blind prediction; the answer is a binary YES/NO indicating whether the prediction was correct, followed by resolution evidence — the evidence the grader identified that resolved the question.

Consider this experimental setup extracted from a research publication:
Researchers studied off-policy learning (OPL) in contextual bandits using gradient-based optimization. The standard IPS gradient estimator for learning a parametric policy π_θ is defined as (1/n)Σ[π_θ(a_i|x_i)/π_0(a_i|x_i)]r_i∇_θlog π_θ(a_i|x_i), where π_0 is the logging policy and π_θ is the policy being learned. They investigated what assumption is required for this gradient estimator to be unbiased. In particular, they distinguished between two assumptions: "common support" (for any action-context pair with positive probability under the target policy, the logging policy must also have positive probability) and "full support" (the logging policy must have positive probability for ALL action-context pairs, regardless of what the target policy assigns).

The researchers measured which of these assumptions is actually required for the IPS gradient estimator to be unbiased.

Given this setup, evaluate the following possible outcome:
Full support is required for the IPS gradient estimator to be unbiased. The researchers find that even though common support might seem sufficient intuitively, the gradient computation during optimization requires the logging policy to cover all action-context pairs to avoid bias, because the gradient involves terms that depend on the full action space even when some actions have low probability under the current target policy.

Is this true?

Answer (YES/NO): YES